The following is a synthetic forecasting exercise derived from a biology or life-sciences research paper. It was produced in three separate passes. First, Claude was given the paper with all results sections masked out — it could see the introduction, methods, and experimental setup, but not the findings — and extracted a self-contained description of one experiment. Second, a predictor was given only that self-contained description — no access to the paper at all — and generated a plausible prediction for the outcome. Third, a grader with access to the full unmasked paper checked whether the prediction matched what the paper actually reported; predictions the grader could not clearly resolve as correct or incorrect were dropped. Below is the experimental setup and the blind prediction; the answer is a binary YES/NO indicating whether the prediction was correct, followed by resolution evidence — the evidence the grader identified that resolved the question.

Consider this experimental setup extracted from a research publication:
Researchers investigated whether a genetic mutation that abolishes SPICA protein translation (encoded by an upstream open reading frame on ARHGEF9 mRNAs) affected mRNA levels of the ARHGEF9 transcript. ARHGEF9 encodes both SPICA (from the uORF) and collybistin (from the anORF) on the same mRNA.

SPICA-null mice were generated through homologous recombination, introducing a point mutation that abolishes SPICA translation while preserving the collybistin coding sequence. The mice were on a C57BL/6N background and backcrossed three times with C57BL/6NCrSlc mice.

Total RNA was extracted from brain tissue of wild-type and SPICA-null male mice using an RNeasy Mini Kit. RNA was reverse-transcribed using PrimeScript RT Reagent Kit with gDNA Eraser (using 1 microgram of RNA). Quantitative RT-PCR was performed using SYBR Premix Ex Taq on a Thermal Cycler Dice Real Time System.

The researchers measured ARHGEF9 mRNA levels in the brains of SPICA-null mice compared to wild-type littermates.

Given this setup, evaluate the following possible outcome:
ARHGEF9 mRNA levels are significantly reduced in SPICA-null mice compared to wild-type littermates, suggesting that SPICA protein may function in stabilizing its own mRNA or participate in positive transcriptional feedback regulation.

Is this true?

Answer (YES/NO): NO